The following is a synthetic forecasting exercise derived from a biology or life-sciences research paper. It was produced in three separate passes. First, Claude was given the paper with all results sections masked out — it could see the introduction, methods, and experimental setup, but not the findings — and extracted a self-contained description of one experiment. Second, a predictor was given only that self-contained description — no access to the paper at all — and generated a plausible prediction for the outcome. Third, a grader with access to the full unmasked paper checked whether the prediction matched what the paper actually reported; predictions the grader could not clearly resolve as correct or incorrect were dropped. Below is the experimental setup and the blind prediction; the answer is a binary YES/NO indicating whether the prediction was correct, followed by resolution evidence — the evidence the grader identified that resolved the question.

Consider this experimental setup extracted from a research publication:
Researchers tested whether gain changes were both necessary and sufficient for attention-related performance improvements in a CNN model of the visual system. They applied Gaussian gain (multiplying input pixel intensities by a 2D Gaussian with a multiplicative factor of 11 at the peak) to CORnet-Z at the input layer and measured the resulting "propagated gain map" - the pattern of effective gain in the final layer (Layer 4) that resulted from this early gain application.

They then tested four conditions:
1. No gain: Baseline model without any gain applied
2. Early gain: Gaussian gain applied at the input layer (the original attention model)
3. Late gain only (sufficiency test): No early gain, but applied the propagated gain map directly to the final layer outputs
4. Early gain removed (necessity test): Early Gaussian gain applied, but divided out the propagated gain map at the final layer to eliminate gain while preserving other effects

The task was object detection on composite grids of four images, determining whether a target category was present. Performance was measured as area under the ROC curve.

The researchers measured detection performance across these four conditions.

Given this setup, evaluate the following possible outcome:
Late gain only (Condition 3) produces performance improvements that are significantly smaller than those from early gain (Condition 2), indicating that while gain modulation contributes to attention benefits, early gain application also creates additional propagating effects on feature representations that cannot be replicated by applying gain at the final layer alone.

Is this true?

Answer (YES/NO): NO